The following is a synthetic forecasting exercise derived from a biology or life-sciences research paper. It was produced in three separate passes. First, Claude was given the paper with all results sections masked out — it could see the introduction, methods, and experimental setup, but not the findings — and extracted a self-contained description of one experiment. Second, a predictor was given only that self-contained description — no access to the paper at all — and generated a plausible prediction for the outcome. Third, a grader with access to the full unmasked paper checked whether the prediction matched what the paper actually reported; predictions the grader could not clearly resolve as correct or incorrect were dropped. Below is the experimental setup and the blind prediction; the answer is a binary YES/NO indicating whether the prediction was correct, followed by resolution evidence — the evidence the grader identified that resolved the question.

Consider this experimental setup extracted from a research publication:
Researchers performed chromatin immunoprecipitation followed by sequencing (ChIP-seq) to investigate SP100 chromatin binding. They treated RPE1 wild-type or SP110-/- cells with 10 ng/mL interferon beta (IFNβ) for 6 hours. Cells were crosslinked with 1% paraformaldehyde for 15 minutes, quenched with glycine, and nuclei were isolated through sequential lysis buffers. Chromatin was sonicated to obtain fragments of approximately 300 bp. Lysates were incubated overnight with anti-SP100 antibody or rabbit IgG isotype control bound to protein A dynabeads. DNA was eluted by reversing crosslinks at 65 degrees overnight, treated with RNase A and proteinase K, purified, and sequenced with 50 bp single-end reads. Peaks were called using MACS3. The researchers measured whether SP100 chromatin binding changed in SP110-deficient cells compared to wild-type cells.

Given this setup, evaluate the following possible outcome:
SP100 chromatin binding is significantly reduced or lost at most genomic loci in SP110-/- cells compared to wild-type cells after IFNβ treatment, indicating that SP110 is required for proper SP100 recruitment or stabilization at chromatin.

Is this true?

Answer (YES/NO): YES